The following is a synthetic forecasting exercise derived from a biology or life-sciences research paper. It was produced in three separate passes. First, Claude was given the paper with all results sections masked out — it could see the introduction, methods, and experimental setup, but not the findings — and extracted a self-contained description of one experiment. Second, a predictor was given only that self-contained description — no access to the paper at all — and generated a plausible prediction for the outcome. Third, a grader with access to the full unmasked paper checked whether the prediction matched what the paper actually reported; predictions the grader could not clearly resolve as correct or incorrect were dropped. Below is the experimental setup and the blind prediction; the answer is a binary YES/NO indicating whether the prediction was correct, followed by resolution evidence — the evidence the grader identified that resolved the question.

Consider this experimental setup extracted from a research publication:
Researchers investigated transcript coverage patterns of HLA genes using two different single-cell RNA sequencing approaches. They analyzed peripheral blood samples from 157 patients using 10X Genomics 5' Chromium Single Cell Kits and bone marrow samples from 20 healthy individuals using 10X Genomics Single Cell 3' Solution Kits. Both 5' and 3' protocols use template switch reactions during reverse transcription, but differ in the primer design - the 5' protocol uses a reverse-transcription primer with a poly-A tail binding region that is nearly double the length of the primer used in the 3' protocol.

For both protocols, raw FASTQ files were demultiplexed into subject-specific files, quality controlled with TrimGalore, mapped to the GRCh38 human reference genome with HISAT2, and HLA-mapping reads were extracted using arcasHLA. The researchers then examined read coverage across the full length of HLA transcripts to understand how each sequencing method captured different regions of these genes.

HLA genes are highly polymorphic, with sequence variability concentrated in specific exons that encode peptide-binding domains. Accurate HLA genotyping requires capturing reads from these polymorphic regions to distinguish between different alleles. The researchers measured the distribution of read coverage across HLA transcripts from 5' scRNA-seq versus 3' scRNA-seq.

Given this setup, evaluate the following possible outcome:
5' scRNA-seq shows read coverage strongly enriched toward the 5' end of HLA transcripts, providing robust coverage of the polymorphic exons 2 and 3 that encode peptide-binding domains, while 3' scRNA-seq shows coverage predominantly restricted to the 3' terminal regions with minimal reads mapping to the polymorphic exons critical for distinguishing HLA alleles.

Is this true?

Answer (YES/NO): NO